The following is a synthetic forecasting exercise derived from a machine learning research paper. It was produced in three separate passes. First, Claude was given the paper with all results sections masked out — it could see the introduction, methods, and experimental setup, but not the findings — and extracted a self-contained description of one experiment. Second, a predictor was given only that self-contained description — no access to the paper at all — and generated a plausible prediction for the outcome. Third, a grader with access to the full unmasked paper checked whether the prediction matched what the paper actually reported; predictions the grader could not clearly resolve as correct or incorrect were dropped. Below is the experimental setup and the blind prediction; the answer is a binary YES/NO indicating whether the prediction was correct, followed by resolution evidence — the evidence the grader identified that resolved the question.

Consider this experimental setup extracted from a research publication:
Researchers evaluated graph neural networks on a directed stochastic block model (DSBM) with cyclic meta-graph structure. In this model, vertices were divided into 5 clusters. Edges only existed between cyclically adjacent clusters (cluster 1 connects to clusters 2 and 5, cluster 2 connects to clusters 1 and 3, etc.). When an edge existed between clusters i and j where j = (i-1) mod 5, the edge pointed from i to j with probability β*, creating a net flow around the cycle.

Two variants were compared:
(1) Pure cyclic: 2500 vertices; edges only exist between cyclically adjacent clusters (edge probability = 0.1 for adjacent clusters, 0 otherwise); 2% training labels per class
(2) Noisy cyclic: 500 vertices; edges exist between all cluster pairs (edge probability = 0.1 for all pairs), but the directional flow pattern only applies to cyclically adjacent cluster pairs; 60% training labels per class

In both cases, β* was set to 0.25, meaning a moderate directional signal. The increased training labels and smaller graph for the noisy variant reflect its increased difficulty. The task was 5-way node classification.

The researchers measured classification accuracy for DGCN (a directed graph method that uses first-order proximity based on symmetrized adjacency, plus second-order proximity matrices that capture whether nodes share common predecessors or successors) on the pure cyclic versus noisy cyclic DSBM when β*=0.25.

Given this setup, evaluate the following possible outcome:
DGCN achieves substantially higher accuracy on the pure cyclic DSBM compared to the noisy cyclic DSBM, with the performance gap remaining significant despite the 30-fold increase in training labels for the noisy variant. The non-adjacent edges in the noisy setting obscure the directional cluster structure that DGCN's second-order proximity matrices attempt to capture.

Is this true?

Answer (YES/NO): YES